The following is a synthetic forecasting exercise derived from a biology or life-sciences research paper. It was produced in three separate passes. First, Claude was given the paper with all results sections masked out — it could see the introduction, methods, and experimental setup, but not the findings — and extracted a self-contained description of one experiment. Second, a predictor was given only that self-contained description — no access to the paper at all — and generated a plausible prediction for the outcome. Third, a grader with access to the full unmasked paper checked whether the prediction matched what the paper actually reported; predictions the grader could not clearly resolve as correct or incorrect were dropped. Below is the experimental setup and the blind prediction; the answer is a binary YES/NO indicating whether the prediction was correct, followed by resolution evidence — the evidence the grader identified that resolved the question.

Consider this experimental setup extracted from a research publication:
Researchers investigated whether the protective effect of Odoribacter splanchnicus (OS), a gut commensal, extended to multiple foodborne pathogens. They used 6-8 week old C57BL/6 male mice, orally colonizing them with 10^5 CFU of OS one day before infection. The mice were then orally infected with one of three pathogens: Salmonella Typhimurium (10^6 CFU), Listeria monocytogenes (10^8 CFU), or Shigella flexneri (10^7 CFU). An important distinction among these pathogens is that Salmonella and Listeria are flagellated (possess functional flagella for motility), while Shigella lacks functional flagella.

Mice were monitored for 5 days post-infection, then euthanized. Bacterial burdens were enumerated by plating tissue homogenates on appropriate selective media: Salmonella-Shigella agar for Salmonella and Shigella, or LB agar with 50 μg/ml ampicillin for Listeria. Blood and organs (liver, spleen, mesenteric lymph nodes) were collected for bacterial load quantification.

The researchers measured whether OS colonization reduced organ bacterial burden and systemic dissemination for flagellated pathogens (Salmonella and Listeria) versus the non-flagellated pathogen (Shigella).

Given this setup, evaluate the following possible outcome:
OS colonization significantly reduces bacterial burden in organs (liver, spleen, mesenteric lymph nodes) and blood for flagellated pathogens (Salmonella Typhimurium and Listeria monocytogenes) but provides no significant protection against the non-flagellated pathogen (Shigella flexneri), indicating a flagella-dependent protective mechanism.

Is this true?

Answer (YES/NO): YES